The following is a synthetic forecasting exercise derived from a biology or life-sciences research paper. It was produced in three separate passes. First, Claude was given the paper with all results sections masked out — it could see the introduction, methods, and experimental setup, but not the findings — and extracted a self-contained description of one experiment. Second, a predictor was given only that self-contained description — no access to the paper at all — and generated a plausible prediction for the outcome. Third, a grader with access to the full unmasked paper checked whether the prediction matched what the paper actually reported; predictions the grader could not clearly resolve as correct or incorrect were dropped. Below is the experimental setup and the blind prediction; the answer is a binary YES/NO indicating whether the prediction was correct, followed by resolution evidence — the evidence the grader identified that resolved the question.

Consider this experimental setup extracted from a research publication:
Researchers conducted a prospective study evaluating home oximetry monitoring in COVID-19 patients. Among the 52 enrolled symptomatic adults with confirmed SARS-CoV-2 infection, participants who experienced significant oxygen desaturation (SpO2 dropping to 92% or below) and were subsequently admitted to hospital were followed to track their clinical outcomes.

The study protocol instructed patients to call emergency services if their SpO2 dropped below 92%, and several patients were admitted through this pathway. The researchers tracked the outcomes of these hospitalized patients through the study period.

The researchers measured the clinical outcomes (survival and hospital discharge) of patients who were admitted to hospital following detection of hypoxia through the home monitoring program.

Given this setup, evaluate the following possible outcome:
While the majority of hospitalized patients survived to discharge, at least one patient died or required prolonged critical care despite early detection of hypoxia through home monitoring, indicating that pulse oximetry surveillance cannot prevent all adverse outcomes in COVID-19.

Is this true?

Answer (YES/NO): NO